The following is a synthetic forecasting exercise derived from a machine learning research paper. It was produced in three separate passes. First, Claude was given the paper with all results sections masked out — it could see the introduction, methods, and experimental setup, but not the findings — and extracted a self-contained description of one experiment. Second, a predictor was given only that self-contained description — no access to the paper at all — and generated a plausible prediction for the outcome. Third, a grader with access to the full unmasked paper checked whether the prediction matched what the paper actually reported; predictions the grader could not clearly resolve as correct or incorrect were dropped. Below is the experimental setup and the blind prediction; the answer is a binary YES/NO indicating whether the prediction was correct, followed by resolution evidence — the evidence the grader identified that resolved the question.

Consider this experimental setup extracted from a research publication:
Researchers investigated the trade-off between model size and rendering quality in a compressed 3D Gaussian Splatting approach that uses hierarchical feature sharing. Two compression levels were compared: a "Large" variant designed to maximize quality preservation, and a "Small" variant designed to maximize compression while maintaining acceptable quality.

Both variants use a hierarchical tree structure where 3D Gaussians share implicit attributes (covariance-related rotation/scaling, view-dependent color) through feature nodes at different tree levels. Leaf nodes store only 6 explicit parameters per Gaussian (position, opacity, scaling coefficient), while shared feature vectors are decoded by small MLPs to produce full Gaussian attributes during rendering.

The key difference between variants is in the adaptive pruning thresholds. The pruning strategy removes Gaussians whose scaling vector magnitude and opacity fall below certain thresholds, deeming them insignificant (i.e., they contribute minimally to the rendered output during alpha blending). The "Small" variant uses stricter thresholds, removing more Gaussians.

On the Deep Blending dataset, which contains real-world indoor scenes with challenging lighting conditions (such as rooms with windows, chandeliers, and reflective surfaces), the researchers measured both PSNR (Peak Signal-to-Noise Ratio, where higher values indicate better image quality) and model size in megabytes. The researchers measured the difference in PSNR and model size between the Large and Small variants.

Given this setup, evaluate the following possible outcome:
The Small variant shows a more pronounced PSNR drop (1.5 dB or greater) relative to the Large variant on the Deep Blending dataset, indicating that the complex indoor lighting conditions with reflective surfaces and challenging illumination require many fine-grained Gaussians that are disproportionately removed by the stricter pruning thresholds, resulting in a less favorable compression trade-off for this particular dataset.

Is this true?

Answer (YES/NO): NO